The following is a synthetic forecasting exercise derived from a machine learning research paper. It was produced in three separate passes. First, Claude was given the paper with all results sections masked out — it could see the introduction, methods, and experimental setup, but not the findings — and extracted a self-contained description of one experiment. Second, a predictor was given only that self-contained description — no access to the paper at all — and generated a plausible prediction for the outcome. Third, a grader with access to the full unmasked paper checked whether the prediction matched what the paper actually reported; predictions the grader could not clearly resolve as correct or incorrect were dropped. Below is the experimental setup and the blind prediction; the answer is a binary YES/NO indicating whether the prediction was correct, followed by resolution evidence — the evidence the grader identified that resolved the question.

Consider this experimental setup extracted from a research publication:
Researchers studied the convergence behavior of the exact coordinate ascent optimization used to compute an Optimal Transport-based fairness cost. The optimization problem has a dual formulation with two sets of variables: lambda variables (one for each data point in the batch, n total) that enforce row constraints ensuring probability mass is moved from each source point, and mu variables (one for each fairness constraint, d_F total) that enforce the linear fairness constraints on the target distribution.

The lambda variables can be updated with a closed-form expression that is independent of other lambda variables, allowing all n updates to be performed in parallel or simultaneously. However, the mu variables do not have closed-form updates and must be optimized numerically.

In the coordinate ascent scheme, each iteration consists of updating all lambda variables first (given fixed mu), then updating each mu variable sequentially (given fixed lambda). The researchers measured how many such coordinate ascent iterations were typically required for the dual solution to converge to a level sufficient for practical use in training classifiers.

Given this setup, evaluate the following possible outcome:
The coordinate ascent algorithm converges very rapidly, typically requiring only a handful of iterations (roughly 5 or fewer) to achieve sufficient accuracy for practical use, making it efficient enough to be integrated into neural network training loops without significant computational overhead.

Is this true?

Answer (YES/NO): YES